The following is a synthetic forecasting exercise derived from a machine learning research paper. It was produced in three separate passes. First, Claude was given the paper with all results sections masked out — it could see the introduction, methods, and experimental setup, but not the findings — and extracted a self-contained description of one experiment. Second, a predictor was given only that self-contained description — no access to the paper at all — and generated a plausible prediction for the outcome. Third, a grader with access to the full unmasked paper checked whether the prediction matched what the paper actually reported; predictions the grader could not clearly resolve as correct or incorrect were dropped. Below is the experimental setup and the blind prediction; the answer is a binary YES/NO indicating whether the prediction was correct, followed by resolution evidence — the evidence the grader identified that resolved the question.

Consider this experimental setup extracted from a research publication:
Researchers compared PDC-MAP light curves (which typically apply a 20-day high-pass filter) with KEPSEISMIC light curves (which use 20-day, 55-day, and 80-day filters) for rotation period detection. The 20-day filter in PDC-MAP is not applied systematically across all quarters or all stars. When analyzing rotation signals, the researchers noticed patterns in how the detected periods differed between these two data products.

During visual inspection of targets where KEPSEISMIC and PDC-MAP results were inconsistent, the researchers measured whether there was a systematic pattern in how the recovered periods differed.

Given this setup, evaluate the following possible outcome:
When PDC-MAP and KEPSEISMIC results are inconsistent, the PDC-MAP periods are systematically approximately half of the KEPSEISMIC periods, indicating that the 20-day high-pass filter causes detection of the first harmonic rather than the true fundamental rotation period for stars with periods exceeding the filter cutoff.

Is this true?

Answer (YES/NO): YES